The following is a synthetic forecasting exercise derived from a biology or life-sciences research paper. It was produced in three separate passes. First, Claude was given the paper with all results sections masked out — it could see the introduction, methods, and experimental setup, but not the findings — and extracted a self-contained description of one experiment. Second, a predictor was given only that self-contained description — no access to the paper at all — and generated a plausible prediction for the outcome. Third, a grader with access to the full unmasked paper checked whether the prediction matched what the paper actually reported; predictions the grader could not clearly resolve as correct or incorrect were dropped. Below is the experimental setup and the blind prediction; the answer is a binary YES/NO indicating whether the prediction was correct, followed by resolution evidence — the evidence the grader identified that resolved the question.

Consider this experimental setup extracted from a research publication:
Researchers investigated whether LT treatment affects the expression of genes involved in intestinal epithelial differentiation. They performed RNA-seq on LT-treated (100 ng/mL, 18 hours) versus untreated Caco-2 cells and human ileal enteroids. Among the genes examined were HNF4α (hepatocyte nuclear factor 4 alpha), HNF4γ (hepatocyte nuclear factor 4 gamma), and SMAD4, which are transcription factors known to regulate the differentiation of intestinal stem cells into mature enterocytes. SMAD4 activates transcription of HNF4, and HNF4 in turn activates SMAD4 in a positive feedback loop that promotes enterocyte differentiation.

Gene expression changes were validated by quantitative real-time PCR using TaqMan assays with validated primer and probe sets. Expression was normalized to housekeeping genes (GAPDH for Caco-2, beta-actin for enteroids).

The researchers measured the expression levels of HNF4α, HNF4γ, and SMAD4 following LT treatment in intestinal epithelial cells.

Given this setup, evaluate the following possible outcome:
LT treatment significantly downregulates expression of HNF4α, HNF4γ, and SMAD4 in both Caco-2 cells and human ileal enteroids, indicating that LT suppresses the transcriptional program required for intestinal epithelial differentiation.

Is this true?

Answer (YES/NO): YES